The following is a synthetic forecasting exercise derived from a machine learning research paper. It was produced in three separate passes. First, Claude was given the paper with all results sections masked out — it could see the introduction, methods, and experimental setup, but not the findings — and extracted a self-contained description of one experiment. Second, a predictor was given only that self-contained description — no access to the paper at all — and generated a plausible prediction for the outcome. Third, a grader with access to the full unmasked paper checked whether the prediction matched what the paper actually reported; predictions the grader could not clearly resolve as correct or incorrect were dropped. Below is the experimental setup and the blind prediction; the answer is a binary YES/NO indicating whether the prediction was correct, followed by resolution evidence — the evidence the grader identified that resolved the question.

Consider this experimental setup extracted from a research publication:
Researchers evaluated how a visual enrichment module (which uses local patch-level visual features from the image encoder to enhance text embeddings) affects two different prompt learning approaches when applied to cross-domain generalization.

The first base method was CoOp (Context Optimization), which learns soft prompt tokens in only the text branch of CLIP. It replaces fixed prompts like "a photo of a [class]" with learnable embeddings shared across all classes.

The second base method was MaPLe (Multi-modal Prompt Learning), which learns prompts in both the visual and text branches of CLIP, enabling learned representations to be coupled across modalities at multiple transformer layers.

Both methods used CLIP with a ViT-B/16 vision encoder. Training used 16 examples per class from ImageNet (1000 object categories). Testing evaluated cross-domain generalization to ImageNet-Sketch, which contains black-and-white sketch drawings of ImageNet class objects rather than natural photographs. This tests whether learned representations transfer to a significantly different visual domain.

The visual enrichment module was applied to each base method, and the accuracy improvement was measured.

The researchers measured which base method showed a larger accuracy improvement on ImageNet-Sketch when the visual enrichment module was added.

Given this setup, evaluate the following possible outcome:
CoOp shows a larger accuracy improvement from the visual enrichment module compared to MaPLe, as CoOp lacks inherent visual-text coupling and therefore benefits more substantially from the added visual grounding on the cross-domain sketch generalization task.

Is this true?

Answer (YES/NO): YES